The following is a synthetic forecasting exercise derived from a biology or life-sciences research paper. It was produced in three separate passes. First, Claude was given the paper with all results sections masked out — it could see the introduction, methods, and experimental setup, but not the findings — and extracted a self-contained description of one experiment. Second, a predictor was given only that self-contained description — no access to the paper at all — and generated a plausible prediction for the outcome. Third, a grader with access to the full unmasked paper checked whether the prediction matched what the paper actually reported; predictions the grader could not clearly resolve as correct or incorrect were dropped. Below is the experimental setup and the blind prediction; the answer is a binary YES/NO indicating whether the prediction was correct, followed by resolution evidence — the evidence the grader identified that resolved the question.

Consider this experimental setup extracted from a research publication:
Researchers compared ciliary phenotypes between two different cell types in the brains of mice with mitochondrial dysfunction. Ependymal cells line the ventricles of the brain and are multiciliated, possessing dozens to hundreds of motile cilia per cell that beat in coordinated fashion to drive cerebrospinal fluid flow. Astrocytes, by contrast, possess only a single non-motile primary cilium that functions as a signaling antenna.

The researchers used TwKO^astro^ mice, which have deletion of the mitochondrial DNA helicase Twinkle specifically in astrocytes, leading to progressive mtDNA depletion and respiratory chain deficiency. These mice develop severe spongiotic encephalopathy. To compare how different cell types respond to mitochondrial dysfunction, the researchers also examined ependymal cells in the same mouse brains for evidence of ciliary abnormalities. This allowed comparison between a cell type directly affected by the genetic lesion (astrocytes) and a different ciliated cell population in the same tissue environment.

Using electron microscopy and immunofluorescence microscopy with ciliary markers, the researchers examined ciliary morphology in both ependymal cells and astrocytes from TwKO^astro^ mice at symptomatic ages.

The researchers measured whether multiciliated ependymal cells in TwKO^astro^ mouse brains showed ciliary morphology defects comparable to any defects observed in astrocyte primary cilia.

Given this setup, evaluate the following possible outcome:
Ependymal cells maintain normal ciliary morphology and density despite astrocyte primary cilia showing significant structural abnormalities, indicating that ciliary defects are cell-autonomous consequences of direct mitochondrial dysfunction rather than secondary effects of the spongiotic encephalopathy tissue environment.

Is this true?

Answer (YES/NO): NO